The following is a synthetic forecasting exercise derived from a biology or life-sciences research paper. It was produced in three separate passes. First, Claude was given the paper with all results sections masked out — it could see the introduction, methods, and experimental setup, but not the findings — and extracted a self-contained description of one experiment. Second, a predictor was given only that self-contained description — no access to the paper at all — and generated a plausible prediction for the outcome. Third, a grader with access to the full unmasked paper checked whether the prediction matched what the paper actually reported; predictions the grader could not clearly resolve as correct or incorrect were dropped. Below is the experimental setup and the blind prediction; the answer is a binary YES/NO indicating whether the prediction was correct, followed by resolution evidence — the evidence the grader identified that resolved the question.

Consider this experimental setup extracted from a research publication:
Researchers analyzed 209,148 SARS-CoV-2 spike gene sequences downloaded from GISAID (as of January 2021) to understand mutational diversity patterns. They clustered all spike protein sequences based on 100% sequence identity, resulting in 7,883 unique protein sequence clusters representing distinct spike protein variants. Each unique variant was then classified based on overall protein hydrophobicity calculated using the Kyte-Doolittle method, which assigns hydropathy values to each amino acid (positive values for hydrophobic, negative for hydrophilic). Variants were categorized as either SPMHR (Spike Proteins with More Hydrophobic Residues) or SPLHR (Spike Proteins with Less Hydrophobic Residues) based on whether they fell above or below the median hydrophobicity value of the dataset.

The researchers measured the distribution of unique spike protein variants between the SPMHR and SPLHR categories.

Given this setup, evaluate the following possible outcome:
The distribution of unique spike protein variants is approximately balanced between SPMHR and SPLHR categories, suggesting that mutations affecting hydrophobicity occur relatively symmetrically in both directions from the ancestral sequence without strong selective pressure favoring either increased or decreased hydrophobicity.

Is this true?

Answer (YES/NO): NO